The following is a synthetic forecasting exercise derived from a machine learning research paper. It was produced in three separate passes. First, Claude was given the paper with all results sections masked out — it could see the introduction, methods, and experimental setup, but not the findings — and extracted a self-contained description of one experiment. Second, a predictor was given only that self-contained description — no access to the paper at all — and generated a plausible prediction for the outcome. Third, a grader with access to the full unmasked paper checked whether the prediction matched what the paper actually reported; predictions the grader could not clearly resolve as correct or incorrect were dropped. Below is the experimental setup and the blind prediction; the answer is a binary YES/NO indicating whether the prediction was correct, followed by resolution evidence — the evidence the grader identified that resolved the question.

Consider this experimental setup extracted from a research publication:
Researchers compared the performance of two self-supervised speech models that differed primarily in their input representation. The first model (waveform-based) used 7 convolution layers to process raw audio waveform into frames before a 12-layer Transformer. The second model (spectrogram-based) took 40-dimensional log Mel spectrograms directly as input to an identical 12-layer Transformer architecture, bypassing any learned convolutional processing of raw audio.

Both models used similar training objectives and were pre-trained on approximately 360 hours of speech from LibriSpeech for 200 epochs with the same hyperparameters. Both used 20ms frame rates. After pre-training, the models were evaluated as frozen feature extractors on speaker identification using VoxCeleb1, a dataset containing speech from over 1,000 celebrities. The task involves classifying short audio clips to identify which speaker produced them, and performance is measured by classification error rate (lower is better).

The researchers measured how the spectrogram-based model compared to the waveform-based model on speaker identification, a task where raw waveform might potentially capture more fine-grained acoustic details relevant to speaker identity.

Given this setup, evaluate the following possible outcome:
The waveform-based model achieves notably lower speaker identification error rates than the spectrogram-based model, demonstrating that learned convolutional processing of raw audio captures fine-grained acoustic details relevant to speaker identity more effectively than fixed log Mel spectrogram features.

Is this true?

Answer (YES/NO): NO